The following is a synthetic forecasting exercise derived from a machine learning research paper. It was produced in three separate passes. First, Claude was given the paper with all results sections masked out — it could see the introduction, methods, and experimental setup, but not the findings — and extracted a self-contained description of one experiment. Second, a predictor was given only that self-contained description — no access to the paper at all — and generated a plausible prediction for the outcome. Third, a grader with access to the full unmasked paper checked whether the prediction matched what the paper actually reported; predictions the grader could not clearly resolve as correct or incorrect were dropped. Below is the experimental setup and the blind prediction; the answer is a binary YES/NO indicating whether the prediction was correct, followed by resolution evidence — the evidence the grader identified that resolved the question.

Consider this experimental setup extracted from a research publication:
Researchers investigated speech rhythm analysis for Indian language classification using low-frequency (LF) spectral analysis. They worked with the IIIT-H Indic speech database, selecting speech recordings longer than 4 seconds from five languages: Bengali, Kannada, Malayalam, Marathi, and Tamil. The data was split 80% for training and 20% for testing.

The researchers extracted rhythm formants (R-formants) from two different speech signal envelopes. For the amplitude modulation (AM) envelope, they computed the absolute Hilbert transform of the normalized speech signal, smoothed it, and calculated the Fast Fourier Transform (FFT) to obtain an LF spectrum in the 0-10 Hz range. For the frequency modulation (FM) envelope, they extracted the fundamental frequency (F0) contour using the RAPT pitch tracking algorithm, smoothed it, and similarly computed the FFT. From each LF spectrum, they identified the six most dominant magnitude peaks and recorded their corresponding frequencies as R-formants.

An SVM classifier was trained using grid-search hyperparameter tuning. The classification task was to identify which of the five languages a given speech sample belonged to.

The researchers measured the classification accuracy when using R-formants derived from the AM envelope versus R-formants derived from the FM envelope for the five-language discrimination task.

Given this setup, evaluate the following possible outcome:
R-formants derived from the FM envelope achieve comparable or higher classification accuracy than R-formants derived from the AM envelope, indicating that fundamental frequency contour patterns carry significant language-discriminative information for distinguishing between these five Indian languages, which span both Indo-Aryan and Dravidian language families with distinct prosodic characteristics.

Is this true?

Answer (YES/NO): NO